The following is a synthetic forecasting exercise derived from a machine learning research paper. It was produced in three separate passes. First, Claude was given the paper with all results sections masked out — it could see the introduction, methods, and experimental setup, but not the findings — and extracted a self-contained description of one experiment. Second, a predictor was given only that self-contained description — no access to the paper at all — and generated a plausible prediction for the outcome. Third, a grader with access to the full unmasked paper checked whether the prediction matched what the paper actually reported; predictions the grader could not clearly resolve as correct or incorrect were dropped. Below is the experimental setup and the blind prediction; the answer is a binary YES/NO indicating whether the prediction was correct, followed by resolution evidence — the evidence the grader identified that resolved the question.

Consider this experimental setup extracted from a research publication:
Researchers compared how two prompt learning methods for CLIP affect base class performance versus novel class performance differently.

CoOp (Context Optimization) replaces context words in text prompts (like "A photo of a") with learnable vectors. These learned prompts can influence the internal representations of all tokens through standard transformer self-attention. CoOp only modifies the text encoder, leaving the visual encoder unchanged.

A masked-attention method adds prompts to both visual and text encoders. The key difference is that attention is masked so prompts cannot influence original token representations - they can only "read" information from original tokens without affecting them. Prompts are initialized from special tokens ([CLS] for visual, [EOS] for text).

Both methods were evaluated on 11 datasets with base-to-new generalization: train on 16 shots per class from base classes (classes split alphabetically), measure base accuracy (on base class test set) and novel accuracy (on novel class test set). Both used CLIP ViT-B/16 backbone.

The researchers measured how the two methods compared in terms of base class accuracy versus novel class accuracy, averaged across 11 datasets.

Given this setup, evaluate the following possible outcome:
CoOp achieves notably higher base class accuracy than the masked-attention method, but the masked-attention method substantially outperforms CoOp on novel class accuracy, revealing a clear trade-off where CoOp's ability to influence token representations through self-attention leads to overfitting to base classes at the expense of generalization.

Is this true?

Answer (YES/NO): NO